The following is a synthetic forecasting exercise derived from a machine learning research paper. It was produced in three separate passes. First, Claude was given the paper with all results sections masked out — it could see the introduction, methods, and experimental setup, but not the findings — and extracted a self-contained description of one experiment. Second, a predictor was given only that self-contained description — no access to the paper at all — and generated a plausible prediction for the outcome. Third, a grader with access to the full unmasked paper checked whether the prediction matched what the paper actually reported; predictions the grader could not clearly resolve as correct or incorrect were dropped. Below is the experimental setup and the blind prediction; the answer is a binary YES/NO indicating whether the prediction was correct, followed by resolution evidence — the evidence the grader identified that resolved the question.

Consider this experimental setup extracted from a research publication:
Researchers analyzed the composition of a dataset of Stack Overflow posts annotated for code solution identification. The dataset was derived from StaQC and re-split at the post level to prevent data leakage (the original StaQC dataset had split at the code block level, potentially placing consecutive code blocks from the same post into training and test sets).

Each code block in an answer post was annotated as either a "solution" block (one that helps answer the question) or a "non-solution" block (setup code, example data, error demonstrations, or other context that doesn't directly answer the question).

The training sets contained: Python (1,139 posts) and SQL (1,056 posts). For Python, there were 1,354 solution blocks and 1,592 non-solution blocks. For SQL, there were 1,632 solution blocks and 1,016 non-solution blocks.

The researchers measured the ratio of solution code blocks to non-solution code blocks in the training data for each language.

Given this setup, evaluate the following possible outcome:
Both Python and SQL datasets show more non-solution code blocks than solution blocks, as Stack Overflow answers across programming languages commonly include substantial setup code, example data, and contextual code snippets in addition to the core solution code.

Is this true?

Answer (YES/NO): NO